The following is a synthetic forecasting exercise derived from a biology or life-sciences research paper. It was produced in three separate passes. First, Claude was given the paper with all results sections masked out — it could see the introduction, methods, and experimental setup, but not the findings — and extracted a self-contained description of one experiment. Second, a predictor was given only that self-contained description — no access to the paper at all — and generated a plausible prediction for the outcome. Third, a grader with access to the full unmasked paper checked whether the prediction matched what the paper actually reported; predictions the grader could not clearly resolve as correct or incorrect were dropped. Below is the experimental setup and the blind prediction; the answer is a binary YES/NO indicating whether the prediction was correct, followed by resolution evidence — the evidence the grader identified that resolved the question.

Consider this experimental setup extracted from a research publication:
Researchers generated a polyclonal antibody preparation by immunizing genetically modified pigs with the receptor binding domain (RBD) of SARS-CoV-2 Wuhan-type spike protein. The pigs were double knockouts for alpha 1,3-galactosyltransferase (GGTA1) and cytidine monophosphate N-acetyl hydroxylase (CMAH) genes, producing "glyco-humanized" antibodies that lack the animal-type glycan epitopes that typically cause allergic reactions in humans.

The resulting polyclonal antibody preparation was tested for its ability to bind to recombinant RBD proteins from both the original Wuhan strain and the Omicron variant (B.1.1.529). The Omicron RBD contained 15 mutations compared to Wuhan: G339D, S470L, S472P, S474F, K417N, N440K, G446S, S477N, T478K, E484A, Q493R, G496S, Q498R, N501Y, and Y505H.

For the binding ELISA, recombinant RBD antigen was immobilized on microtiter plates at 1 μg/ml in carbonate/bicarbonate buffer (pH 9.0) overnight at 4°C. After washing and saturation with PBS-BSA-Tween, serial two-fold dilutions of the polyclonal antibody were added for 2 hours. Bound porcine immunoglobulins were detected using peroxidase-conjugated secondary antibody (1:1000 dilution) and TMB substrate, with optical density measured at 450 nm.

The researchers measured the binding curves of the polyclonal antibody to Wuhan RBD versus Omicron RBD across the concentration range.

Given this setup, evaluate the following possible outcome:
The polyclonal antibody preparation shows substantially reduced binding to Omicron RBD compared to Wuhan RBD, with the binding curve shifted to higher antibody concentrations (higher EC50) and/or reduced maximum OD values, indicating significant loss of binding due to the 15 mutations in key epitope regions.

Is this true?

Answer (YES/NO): NO